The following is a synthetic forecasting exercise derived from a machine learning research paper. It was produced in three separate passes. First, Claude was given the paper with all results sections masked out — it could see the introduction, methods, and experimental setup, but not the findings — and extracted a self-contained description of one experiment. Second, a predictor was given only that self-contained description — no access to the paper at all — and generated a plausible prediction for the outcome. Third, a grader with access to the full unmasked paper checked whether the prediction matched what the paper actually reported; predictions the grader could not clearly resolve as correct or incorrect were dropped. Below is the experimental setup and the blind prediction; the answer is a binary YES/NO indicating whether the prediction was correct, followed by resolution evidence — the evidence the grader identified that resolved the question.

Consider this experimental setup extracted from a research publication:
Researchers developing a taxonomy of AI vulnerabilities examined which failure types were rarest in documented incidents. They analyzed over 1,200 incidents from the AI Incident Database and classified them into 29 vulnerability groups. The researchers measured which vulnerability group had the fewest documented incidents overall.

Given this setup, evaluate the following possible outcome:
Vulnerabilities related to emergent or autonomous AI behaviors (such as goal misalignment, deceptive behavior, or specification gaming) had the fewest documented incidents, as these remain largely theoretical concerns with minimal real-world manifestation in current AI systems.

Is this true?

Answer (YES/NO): NO